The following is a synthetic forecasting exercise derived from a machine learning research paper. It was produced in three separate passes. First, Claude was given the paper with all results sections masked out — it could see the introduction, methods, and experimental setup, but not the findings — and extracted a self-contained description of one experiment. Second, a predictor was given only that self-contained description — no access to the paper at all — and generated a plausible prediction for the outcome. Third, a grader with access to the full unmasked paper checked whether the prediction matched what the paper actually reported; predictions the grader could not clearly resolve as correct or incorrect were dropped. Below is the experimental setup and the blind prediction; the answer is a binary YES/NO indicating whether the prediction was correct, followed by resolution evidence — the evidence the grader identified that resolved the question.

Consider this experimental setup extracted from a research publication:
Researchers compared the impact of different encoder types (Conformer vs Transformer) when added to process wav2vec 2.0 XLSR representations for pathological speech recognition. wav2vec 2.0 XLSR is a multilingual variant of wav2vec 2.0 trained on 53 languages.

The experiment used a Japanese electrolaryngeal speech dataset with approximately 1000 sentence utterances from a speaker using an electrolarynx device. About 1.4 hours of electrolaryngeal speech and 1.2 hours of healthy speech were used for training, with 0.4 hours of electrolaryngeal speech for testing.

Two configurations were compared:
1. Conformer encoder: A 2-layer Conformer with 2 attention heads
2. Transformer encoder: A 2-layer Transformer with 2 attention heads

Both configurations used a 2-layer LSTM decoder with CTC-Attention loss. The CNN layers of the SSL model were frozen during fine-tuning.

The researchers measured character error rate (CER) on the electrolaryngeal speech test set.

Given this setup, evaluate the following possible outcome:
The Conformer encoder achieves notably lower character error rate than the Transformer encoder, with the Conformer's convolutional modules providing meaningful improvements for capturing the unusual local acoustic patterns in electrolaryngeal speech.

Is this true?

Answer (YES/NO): NO